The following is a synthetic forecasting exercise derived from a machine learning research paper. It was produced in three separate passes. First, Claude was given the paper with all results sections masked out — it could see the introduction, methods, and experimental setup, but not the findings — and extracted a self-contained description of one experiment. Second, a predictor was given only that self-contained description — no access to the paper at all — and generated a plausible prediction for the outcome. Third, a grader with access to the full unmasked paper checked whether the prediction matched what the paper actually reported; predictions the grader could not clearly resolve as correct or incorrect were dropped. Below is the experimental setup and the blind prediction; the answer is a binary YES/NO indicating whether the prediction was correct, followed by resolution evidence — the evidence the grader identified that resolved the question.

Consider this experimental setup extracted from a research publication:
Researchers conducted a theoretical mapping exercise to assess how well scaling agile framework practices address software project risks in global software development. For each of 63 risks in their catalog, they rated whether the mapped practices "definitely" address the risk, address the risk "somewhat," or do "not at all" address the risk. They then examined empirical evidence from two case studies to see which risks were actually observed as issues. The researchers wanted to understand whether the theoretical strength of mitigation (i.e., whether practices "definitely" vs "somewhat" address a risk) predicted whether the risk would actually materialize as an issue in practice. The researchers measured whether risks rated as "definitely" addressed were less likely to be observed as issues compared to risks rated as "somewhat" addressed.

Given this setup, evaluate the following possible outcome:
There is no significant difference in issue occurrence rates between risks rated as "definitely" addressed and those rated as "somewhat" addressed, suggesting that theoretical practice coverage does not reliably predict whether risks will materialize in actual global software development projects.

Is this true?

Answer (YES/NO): YES